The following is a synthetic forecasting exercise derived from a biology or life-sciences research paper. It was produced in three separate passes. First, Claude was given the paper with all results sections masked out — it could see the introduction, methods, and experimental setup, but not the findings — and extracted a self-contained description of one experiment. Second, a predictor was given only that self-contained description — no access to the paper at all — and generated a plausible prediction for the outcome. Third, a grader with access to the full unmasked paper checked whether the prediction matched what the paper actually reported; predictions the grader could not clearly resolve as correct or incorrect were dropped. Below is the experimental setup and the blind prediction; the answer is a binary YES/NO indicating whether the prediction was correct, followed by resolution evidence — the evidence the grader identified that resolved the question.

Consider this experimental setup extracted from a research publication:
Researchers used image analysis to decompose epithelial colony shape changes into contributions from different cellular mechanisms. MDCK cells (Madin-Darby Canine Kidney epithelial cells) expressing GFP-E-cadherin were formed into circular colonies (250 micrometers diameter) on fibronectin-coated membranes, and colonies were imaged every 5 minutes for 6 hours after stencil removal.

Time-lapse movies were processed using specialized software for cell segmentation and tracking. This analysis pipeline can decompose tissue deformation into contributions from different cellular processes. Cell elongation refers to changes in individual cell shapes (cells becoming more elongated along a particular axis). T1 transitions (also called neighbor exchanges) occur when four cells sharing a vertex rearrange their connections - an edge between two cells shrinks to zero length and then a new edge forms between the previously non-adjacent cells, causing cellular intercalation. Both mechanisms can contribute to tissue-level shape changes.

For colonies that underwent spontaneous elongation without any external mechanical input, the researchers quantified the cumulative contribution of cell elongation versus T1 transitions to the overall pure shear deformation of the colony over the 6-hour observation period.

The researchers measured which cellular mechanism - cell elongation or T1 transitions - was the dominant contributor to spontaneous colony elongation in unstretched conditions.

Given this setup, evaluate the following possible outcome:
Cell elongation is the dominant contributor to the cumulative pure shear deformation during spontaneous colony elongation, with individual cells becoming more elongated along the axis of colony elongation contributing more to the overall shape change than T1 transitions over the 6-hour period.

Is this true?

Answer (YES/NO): YES